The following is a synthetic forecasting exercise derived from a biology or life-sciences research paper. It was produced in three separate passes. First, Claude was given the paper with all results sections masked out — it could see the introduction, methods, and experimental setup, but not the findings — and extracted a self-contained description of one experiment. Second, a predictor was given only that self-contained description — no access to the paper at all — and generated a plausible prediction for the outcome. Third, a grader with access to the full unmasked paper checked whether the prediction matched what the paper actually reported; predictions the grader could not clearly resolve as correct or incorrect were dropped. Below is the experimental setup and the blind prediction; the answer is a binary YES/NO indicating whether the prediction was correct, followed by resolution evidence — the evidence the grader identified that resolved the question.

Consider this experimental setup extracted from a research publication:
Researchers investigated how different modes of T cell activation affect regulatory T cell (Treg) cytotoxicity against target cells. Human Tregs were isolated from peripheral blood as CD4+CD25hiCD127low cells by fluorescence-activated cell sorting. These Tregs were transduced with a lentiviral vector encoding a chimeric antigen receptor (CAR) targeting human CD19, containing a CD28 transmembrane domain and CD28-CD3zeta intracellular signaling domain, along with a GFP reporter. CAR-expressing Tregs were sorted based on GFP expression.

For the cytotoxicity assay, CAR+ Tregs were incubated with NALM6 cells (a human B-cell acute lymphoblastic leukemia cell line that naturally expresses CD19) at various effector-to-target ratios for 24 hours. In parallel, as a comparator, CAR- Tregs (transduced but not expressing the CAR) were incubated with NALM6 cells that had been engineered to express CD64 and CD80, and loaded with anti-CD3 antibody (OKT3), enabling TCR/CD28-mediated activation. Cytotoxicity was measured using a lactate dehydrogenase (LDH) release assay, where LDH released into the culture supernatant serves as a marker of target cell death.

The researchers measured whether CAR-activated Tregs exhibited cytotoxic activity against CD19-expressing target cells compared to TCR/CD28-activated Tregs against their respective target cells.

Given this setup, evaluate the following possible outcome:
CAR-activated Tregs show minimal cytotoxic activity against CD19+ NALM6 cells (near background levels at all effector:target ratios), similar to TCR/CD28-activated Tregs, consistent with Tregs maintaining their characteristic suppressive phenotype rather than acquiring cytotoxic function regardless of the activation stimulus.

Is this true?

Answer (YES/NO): NO